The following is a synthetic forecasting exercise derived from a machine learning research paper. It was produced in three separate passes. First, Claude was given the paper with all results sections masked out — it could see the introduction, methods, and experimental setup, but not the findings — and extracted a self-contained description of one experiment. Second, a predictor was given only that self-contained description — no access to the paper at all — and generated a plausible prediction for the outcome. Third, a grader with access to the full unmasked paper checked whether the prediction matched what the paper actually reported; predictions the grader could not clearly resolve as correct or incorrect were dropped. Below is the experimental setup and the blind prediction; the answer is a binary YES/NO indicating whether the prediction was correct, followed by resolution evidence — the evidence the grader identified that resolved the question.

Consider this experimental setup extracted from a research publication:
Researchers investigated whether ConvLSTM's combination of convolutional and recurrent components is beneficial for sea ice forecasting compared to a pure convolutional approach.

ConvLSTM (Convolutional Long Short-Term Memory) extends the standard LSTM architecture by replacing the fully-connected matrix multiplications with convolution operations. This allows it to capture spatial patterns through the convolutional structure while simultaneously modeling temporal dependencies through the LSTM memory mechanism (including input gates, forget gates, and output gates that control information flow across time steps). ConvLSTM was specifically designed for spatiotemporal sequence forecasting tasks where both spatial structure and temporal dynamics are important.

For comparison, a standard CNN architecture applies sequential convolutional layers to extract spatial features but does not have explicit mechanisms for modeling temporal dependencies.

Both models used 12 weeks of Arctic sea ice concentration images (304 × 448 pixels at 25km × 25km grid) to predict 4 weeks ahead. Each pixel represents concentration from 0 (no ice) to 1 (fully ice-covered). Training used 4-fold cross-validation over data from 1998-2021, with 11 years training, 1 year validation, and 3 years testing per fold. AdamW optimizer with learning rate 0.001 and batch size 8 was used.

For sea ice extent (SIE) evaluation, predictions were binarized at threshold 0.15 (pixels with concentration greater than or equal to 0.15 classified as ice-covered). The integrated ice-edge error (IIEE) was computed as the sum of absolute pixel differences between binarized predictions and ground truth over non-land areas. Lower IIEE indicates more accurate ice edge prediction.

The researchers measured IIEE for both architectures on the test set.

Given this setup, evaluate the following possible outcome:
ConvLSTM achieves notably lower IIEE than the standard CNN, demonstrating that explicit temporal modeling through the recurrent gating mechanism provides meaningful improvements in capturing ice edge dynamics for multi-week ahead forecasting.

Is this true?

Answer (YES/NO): NO